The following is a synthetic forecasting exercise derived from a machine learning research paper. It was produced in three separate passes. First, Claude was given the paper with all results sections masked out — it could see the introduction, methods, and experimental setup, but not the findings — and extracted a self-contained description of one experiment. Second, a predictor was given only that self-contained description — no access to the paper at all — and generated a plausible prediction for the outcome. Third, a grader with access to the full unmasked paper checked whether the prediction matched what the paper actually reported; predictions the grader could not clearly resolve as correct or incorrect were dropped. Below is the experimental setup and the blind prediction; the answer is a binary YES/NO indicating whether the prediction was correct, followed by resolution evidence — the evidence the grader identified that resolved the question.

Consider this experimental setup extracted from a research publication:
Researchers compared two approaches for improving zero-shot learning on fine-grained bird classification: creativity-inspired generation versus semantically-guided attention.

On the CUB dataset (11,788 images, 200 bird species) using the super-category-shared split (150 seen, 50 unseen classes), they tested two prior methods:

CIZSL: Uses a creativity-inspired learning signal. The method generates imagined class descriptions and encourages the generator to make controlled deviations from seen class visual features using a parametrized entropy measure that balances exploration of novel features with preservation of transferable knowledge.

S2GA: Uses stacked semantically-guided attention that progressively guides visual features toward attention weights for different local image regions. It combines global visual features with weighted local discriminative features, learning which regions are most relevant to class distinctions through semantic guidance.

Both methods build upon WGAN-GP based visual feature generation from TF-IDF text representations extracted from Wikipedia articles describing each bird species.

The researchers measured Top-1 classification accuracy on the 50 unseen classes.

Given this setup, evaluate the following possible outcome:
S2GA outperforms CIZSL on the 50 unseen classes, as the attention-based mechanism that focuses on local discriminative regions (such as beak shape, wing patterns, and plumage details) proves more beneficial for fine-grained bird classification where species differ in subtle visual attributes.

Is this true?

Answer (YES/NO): NO